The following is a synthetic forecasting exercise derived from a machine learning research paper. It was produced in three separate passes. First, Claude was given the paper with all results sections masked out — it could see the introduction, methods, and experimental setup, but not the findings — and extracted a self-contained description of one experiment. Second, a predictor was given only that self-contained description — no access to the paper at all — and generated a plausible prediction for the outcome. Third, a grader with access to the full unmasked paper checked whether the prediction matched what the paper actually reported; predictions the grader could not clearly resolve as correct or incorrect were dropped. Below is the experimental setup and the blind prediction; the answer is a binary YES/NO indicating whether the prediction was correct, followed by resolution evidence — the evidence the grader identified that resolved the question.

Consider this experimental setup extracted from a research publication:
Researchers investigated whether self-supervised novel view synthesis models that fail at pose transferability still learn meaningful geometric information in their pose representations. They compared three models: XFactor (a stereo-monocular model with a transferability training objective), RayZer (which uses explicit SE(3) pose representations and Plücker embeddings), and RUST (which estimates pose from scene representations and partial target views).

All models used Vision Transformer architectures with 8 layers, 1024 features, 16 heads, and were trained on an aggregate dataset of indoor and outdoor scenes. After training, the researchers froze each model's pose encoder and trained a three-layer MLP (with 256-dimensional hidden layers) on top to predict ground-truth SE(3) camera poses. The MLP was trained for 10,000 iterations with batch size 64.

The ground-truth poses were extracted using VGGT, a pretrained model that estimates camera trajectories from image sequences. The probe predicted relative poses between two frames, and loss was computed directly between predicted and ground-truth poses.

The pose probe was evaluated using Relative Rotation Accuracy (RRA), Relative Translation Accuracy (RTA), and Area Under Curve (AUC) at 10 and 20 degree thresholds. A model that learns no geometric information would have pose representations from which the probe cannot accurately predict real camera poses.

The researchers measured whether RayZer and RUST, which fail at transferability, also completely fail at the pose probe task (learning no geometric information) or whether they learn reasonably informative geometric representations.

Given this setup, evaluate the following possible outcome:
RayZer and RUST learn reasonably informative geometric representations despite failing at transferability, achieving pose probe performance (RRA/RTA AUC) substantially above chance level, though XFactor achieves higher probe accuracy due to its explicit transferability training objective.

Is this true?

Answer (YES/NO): YES